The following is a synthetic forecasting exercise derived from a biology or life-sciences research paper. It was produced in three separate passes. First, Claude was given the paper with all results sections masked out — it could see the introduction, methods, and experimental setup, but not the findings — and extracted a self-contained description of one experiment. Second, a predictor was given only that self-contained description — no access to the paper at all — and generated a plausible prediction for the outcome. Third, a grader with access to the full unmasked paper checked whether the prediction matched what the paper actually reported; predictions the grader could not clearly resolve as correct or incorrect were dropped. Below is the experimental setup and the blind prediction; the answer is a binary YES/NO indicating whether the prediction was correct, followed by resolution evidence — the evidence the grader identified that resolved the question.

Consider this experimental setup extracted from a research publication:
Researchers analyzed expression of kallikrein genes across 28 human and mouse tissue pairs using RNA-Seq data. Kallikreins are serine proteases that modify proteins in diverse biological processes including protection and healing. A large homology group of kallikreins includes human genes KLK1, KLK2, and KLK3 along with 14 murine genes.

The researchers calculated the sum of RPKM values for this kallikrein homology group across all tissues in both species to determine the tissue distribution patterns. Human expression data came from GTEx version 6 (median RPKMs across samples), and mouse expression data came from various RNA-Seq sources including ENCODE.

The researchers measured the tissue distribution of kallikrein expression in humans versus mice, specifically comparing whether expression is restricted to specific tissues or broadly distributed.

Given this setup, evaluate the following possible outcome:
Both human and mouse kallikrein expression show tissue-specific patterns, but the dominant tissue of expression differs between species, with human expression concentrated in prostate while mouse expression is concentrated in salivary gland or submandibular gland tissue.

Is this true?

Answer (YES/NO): NO